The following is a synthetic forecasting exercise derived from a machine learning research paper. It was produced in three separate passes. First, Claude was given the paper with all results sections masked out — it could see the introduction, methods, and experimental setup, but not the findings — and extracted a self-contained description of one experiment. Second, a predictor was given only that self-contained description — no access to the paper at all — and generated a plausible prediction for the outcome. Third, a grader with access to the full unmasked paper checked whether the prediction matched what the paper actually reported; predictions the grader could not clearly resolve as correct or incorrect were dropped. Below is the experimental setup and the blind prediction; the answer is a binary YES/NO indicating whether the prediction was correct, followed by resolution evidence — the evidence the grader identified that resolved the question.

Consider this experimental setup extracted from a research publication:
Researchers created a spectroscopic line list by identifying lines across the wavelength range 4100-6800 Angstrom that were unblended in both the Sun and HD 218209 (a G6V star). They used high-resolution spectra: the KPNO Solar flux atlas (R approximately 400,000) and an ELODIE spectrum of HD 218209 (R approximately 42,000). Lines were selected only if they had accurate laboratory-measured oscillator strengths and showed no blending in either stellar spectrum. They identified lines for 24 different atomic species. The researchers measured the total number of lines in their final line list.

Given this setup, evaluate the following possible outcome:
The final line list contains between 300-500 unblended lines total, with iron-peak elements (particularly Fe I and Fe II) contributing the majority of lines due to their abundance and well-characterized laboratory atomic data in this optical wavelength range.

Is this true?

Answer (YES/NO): YES